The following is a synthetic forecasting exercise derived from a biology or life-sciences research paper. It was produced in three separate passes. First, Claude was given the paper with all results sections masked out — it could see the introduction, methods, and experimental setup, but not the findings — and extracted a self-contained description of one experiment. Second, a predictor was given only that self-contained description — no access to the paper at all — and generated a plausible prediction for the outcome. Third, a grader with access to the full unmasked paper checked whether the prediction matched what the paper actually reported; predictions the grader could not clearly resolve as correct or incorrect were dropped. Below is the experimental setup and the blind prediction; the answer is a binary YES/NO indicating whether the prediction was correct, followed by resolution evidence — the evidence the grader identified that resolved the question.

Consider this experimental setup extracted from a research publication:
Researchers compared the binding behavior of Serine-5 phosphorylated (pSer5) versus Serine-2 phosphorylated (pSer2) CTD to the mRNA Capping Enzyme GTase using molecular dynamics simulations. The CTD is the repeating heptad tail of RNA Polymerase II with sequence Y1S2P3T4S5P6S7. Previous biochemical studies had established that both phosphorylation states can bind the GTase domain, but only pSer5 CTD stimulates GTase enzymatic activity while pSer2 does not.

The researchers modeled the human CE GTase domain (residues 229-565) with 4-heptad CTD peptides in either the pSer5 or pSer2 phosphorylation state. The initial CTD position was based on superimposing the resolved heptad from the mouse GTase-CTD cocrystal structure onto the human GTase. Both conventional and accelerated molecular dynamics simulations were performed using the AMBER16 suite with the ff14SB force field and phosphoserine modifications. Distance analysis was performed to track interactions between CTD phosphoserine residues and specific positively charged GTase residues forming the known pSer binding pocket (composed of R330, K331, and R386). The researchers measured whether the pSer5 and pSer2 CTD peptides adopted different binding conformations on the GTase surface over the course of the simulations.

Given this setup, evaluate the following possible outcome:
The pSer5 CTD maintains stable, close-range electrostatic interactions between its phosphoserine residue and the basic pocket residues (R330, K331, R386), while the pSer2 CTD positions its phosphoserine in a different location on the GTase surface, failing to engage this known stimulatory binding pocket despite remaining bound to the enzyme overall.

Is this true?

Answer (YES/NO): NO